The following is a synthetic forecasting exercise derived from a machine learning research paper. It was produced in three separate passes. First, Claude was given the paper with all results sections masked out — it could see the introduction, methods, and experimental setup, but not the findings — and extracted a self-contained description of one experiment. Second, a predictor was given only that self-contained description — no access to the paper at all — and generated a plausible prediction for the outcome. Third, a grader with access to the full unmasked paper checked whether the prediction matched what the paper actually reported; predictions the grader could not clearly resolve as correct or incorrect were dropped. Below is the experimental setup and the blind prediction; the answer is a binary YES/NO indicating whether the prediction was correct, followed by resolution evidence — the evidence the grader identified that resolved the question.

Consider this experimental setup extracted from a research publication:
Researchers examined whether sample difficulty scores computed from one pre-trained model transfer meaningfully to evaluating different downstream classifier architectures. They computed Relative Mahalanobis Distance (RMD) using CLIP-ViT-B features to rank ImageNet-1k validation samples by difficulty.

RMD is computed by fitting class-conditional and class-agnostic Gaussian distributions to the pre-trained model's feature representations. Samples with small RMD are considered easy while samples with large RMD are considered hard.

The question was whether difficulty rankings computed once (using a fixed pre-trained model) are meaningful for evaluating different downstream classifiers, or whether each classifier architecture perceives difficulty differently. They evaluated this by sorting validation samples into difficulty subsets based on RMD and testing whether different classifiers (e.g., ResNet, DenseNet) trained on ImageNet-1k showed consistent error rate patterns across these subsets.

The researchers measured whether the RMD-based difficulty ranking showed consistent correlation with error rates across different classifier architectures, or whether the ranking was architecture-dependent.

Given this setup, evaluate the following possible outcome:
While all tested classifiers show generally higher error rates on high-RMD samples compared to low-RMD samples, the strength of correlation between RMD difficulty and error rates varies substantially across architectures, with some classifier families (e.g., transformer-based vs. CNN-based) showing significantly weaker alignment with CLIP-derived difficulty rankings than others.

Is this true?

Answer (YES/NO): NO